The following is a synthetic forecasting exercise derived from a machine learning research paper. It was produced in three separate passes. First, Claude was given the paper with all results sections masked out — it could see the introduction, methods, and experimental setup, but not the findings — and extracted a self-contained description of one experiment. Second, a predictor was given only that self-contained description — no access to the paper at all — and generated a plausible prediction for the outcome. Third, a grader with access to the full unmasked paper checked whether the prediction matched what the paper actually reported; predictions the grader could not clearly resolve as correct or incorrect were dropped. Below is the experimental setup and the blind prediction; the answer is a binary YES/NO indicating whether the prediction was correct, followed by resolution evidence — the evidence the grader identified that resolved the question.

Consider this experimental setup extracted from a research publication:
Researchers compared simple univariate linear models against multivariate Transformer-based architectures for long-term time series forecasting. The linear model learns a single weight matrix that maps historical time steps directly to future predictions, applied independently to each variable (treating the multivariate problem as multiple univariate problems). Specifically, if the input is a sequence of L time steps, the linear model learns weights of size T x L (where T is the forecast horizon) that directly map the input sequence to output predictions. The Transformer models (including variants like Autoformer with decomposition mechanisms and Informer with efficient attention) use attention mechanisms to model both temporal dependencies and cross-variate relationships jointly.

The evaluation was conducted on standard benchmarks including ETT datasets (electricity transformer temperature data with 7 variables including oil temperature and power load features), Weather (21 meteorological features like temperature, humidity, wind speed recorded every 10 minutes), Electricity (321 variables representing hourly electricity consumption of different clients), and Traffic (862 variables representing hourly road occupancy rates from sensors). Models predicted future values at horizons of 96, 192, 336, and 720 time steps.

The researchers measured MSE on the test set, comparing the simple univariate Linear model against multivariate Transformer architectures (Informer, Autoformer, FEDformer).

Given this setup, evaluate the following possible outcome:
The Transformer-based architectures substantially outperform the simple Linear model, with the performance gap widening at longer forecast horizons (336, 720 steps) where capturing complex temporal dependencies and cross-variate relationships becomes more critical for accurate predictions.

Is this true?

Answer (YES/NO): NO